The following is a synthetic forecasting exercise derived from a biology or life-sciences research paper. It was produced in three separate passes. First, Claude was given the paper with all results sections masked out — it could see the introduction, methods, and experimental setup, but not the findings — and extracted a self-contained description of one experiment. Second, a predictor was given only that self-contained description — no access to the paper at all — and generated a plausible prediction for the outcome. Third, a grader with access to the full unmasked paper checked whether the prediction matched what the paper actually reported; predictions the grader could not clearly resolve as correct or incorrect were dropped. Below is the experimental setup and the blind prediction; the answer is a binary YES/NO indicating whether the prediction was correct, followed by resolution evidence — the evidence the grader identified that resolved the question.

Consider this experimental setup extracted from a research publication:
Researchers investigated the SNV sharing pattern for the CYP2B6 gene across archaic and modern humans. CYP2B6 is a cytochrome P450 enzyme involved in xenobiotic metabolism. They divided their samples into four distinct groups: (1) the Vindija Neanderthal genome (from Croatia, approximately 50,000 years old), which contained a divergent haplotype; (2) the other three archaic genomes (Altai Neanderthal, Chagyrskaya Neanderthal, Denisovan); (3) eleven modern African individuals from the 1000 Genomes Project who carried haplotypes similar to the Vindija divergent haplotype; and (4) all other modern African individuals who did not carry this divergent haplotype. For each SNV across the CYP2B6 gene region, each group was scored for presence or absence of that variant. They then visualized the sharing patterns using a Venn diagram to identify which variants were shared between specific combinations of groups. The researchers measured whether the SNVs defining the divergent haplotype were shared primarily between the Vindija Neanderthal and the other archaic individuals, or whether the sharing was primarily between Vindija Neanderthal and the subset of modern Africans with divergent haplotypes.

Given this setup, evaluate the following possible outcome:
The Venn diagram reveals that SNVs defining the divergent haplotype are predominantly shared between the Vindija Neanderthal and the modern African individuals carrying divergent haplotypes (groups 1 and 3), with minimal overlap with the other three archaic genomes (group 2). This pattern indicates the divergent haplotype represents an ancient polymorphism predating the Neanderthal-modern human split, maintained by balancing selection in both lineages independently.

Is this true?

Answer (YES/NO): NO